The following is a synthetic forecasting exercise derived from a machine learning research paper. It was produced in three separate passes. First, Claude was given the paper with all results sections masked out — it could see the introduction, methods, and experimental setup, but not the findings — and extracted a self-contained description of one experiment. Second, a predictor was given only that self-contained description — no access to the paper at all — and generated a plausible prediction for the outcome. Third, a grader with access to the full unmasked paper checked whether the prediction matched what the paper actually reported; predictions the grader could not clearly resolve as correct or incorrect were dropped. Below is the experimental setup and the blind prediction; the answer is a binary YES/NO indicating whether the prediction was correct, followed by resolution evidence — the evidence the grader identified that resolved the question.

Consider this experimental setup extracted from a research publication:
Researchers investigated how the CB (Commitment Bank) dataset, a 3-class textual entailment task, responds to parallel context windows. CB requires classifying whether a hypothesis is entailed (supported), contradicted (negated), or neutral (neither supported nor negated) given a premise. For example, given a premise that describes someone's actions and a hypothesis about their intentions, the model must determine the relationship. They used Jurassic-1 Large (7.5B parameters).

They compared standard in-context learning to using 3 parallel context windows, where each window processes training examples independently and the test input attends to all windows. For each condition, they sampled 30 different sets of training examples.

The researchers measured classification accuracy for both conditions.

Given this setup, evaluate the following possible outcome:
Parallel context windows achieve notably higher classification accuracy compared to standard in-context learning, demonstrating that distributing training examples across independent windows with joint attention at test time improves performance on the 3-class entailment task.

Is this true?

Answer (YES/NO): NO